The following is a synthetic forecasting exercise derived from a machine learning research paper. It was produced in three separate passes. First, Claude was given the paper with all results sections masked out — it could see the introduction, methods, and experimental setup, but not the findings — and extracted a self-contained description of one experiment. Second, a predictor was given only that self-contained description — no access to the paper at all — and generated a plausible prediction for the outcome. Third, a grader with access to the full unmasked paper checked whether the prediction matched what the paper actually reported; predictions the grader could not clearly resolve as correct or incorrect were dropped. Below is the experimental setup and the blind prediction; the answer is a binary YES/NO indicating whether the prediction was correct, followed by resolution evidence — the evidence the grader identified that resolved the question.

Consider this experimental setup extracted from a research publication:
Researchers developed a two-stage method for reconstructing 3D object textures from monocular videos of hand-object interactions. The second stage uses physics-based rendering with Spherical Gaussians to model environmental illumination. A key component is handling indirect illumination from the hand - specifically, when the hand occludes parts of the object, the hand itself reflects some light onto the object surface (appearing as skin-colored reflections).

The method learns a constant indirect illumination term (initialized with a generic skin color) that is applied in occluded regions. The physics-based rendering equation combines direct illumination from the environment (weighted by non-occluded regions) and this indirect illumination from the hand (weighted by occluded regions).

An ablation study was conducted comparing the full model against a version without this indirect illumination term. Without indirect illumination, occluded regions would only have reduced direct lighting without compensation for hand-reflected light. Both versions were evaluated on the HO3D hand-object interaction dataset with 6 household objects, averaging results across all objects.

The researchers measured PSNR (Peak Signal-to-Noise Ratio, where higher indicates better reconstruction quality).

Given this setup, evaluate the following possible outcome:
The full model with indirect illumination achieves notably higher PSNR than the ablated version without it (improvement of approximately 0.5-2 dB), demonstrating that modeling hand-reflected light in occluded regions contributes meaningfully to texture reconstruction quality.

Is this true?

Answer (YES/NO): NO